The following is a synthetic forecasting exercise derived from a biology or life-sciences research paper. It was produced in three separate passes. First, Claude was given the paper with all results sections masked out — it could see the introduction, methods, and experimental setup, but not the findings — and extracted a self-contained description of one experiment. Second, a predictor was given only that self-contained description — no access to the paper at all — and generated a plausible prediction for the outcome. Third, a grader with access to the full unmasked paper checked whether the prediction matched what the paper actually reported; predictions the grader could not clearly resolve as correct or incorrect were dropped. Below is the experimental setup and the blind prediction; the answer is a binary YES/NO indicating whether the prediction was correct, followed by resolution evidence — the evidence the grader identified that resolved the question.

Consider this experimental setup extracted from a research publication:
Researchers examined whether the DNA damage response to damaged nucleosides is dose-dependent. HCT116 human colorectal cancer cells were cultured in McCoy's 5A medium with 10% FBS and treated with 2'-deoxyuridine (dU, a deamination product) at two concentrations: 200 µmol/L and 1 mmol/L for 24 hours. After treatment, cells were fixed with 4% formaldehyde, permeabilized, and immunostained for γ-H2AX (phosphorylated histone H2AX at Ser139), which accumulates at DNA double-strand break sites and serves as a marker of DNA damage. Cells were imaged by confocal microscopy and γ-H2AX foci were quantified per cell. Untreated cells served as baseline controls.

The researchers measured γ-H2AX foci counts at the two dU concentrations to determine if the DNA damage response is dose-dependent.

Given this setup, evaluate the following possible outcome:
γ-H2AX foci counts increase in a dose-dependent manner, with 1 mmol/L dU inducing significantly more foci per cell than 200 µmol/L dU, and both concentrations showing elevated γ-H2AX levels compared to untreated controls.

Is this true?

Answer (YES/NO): YES